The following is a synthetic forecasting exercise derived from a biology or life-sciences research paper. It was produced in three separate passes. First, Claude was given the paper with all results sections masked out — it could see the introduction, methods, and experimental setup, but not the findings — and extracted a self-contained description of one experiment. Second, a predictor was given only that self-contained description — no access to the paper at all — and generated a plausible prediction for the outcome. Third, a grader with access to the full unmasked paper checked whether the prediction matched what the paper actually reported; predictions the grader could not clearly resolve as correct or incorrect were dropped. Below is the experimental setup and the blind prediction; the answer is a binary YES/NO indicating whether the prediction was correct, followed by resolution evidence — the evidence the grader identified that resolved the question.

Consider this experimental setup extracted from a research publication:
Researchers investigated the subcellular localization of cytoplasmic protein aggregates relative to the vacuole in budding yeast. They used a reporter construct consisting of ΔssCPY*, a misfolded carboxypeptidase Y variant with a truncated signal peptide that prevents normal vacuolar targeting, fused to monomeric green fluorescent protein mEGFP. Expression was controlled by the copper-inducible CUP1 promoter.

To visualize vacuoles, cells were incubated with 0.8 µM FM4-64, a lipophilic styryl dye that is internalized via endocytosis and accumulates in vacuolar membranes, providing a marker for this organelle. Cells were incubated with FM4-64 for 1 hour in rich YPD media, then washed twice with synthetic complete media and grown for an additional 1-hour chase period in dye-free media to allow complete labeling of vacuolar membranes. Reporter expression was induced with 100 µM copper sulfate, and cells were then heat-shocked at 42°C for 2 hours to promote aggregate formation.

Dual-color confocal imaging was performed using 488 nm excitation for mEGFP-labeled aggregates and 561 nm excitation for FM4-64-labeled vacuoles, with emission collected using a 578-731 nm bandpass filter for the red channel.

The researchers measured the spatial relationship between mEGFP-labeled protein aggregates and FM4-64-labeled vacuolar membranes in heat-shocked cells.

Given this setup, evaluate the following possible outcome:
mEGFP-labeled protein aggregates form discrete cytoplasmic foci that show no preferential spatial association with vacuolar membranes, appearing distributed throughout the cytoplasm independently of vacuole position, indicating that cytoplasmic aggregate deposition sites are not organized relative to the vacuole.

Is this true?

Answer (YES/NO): NO